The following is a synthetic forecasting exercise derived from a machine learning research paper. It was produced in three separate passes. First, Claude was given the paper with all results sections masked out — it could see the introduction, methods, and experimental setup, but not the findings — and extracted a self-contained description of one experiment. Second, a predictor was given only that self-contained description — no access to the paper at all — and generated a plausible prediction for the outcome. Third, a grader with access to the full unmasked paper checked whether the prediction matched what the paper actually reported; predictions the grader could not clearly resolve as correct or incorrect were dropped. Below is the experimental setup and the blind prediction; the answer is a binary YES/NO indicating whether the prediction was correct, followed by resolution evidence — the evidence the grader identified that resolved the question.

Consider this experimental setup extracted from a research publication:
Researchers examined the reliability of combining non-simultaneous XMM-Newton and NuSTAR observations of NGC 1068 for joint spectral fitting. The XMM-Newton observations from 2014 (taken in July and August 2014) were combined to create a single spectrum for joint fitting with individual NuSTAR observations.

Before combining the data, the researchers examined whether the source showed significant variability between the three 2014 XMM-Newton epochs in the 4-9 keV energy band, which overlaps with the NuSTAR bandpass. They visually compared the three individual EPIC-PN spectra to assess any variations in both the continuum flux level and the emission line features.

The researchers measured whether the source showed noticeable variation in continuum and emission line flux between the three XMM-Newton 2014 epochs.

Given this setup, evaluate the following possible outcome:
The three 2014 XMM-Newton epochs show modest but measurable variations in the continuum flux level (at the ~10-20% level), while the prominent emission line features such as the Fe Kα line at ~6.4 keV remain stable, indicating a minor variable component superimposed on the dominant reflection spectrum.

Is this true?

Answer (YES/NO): NO